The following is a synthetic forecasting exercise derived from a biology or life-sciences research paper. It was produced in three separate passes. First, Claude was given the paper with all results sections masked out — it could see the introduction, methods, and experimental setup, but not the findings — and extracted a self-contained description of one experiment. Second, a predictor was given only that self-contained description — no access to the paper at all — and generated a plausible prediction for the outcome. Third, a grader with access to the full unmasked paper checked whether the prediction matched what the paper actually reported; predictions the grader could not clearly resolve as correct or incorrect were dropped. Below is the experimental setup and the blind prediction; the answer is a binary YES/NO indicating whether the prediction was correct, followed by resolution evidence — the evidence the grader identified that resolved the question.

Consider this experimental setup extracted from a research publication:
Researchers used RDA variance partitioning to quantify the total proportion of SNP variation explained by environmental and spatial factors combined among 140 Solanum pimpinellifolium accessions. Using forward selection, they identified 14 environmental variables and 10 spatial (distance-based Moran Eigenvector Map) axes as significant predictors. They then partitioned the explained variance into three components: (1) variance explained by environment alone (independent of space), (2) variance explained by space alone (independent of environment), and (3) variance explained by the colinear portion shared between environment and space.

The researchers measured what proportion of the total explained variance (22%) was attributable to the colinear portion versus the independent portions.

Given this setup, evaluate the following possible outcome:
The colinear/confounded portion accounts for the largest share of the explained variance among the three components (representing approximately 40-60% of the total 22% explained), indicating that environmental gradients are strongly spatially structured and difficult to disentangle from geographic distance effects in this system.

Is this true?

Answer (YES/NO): NO